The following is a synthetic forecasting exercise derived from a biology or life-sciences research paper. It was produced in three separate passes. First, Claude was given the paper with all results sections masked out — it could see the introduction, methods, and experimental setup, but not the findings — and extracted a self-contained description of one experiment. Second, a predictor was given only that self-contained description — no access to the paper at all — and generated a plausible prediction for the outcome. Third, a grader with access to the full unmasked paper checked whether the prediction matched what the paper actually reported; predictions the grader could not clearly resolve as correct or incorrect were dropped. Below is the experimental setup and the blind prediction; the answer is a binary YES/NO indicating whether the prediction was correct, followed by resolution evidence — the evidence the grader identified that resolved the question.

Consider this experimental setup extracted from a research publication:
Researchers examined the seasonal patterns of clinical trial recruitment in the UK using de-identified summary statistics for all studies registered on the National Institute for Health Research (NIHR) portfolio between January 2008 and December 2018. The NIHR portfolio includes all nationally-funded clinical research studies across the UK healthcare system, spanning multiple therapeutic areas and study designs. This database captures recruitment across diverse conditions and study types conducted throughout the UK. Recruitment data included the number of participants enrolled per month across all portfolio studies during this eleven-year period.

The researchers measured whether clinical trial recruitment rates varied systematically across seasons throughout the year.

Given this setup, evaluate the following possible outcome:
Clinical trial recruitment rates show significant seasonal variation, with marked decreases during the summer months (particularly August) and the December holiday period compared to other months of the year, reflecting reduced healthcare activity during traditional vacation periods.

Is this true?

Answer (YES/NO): NO